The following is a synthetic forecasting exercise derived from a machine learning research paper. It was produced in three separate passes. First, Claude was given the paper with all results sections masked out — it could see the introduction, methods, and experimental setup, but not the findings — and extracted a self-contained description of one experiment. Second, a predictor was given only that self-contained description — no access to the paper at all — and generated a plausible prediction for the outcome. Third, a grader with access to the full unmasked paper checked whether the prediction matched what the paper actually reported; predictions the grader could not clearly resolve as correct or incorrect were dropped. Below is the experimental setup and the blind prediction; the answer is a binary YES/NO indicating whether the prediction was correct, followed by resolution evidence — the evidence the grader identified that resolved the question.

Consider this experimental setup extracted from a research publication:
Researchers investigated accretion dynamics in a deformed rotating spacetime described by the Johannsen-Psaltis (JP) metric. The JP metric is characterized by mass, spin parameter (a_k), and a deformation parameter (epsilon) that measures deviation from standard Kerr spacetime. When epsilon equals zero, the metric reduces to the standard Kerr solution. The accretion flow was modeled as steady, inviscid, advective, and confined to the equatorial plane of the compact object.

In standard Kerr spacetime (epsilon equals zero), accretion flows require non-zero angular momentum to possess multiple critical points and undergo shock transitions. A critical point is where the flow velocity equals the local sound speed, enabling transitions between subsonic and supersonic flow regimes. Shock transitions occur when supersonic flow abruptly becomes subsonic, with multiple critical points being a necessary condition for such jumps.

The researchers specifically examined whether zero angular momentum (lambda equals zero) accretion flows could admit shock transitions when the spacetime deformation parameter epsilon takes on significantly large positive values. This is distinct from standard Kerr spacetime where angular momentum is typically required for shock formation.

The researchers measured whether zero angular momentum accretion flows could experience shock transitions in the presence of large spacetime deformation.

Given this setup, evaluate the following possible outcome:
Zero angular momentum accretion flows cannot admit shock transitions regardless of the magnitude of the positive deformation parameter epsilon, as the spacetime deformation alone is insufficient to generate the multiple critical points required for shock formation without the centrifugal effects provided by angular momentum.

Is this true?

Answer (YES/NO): NO